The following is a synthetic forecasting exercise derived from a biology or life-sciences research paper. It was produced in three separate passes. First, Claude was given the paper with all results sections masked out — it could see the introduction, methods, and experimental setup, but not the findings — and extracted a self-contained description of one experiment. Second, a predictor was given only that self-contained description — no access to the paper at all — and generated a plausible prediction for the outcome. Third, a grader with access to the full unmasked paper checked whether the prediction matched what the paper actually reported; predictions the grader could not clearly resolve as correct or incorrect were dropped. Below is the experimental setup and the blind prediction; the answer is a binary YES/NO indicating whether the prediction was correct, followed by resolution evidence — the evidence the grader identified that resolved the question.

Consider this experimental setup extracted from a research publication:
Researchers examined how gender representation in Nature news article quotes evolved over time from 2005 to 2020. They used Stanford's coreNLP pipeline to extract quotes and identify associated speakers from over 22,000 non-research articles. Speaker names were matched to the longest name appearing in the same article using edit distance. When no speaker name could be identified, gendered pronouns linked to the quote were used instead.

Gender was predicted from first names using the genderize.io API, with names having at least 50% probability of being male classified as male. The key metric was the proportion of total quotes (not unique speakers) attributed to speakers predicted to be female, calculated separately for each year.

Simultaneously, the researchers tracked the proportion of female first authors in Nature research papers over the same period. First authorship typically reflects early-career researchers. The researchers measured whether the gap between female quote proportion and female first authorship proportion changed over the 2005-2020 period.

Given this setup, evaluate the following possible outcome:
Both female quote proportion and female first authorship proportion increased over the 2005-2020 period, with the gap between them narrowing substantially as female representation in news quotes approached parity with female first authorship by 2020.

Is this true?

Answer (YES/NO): NO